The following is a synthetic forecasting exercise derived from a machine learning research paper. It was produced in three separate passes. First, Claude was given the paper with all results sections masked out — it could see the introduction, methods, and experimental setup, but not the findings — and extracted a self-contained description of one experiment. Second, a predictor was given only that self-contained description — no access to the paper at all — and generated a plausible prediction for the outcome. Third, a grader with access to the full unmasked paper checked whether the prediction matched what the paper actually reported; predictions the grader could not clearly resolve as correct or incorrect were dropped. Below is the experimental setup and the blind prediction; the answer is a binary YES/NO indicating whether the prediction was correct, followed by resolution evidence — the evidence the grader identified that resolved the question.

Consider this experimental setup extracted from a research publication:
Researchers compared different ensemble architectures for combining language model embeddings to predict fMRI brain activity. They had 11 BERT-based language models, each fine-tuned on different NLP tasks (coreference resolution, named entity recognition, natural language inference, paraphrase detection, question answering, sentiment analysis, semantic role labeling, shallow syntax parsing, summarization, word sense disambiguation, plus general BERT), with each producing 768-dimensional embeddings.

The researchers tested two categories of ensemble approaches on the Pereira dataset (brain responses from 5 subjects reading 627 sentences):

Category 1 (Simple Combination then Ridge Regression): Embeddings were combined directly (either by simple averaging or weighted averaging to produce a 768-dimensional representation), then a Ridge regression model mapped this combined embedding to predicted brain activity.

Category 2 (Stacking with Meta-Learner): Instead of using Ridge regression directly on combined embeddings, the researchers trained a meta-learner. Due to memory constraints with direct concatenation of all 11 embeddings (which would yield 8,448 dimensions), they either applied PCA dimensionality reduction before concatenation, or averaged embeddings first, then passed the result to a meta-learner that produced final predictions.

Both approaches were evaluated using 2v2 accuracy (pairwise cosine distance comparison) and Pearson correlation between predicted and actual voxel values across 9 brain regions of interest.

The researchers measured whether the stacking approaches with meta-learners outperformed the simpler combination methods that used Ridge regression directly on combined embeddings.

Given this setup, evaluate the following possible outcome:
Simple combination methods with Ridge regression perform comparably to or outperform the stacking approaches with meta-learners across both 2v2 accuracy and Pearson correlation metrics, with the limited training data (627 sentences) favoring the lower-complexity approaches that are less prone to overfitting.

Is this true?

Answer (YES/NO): YES